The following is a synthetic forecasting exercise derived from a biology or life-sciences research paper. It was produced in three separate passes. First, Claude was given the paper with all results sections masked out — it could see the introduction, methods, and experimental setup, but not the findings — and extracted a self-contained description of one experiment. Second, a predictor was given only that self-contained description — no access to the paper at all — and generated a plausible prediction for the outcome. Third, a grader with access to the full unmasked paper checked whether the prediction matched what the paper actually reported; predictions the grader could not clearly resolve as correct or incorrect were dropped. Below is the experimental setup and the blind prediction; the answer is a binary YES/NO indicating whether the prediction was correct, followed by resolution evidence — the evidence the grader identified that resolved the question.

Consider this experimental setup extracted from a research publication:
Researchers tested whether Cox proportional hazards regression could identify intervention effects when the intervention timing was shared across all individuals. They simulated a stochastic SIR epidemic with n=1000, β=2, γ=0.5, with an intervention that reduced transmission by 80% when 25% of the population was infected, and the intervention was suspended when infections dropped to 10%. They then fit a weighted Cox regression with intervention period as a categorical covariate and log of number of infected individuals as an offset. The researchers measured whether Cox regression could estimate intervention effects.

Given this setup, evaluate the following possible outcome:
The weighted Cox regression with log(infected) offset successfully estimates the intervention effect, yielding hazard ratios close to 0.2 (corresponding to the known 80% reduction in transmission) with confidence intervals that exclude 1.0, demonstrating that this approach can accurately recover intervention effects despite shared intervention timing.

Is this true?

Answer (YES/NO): NO